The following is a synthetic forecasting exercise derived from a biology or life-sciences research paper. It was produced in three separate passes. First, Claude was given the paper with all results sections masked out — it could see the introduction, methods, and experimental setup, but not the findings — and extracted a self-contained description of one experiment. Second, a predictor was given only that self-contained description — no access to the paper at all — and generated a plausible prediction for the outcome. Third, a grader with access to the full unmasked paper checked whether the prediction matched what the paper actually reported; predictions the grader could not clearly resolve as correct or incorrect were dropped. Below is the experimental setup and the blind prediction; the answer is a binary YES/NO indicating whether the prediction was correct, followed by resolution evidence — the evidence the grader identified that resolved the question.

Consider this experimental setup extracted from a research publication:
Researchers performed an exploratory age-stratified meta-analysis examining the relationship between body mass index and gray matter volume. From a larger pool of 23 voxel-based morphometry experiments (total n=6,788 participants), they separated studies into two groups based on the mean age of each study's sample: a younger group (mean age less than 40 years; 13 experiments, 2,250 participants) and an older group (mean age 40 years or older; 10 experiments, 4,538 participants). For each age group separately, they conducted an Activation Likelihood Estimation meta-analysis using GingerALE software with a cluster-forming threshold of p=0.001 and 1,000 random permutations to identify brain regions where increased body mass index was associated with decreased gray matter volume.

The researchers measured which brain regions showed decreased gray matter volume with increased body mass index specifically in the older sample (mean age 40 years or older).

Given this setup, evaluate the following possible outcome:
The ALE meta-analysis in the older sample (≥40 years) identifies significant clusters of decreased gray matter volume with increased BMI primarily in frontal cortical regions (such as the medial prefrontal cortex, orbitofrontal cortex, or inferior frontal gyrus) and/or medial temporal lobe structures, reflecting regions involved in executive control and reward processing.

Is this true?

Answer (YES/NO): NO